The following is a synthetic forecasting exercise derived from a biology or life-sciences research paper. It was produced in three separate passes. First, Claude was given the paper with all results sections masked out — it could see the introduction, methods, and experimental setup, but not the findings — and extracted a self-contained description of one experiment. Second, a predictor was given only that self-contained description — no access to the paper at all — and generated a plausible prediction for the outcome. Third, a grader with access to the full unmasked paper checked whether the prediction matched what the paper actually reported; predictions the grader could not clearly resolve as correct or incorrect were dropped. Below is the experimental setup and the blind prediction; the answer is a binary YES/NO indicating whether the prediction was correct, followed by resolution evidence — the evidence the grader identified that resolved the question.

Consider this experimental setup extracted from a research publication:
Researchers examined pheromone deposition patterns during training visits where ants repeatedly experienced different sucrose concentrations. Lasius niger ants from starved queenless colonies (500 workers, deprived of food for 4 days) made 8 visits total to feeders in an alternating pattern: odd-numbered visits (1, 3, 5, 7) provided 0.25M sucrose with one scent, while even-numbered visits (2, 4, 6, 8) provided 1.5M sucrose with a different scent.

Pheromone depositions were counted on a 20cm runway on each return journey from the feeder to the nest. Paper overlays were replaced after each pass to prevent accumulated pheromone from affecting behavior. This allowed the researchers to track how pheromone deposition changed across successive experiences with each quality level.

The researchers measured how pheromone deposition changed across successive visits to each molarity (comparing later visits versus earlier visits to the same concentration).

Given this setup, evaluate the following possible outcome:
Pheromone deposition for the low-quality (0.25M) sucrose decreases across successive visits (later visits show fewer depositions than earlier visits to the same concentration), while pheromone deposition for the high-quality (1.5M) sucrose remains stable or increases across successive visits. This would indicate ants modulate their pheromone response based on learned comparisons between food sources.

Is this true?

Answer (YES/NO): YES